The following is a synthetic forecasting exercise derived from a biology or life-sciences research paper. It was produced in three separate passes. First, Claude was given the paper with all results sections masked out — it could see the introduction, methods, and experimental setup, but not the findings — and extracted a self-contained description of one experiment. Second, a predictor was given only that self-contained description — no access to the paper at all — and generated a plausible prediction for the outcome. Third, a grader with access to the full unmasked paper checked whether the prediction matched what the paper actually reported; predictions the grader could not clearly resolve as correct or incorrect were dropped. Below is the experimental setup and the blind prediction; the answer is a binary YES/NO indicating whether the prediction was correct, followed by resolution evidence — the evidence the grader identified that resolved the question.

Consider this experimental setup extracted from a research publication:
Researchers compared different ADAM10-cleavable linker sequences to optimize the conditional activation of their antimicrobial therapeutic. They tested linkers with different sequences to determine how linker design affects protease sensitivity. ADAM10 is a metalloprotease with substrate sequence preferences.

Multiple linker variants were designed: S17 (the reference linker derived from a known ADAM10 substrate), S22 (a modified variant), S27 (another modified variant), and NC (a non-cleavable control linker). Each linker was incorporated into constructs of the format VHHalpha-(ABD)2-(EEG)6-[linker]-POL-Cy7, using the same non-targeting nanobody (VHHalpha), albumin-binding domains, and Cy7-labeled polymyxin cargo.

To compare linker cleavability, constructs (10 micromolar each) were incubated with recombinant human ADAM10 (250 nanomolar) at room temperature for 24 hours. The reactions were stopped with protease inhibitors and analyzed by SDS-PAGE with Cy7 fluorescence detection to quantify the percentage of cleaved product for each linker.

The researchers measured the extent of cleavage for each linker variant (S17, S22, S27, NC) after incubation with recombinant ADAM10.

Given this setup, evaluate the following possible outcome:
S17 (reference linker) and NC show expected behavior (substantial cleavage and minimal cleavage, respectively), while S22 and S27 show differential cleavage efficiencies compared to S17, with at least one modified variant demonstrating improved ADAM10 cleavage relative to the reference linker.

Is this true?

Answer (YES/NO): NO